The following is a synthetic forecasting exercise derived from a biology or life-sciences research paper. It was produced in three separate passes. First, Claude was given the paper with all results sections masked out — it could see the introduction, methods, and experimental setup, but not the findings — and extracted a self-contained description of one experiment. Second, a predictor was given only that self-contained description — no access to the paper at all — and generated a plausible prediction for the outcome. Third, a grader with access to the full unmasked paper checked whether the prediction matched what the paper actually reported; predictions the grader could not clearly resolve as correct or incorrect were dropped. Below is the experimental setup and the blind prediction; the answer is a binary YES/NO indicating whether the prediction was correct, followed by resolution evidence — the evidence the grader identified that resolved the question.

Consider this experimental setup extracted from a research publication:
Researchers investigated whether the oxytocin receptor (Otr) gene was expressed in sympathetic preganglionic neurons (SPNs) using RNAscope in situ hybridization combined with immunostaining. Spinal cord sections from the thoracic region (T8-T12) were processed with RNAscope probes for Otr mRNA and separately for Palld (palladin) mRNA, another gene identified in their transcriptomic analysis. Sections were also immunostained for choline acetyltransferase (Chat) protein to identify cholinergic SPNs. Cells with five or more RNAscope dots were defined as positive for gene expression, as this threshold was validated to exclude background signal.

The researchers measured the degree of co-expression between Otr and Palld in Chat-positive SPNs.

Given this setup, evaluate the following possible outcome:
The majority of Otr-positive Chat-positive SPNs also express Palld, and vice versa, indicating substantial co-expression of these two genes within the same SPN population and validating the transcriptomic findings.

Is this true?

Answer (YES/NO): YES